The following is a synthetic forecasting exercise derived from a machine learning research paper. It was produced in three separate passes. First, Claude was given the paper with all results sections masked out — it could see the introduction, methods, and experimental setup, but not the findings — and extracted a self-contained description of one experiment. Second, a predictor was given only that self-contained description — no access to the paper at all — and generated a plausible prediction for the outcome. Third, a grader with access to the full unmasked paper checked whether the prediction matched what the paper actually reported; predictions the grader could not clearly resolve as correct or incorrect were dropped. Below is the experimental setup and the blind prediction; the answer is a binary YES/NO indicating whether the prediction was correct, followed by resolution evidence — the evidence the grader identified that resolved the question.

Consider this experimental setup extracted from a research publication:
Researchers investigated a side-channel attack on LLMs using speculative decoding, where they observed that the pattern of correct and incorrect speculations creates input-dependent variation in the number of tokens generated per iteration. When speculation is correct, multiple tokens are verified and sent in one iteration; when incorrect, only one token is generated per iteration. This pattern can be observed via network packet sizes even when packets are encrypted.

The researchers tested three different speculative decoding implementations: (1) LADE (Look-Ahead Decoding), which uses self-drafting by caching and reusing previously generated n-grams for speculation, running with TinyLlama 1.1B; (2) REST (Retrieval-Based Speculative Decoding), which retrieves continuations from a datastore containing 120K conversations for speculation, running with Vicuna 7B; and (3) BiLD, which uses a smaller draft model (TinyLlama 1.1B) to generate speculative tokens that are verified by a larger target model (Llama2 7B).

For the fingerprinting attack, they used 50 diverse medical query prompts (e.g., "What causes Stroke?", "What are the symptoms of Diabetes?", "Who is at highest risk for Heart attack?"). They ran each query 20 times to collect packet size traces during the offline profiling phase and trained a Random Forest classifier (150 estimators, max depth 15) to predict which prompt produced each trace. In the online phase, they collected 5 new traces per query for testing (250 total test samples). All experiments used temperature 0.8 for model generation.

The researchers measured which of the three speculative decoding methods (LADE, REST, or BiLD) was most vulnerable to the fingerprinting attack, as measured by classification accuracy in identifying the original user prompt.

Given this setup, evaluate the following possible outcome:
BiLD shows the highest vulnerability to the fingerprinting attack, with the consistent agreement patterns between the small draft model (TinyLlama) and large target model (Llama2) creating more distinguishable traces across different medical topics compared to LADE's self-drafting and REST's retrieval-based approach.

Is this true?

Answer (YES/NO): NO